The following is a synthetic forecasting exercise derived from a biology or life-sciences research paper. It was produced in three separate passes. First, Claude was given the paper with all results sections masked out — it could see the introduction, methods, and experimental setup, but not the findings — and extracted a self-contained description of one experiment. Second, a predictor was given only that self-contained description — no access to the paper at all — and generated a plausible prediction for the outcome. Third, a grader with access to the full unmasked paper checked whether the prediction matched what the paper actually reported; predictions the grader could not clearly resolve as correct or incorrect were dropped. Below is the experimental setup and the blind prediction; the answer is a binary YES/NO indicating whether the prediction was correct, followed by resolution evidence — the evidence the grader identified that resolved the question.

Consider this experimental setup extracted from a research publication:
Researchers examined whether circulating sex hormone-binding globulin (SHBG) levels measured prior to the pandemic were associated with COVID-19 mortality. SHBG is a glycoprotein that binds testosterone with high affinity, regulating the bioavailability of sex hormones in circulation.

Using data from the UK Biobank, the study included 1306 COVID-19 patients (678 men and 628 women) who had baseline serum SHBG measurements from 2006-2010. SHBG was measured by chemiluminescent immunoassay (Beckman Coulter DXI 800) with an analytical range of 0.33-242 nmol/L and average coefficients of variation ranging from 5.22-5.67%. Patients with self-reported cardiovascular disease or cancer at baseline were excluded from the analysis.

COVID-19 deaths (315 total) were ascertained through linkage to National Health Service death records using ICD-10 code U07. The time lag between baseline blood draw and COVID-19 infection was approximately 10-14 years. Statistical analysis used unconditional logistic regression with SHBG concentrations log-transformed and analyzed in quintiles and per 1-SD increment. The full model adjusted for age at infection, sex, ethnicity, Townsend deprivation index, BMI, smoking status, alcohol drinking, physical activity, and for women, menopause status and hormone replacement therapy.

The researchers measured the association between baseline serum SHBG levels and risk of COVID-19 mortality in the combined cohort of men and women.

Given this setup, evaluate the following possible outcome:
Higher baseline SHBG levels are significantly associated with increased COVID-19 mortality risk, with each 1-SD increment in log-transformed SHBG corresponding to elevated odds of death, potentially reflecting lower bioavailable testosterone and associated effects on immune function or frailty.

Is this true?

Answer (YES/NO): NO